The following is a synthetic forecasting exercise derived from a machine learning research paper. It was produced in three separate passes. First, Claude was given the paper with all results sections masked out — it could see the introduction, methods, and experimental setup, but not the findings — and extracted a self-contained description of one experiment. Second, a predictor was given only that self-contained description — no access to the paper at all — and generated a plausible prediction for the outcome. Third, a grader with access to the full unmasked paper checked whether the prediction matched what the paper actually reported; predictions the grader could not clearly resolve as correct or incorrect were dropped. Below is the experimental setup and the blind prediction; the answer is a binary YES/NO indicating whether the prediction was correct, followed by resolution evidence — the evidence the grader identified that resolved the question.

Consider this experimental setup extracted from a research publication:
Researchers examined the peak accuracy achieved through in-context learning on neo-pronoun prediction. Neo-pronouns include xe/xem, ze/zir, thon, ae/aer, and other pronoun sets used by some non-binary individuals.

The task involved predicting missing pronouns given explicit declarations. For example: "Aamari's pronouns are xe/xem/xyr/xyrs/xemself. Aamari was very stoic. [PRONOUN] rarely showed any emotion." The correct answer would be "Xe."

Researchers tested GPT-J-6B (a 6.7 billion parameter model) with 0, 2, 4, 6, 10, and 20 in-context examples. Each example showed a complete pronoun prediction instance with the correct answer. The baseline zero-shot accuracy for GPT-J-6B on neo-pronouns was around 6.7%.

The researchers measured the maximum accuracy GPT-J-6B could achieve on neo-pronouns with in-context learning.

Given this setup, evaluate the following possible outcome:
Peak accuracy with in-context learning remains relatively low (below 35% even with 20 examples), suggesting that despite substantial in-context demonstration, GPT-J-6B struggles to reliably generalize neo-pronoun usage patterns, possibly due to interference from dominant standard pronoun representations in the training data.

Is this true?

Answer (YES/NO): NO